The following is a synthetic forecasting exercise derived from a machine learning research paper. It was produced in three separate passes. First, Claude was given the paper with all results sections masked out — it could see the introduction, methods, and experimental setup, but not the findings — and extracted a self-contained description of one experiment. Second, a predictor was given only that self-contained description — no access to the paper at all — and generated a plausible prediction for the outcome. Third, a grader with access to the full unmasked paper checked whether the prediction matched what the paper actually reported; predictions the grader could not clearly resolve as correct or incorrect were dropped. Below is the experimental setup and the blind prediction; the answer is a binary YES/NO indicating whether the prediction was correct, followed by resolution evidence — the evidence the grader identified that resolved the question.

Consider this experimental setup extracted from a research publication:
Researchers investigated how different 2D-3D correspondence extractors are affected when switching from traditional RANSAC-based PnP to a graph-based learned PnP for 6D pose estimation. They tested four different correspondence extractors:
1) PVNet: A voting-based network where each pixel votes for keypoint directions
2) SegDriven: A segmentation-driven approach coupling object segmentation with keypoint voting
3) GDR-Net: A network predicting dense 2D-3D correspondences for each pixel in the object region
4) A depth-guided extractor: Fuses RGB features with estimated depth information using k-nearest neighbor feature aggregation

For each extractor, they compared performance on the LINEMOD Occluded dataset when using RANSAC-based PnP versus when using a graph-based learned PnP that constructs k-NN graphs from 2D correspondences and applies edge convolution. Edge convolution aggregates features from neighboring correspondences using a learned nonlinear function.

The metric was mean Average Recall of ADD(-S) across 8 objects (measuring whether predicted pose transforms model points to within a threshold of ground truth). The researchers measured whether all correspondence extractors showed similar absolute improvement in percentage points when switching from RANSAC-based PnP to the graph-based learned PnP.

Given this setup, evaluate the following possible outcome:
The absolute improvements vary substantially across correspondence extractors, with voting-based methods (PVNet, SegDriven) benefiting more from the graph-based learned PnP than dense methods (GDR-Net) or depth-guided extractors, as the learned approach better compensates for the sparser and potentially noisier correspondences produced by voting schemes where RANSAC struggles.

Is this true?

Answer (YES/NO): NO